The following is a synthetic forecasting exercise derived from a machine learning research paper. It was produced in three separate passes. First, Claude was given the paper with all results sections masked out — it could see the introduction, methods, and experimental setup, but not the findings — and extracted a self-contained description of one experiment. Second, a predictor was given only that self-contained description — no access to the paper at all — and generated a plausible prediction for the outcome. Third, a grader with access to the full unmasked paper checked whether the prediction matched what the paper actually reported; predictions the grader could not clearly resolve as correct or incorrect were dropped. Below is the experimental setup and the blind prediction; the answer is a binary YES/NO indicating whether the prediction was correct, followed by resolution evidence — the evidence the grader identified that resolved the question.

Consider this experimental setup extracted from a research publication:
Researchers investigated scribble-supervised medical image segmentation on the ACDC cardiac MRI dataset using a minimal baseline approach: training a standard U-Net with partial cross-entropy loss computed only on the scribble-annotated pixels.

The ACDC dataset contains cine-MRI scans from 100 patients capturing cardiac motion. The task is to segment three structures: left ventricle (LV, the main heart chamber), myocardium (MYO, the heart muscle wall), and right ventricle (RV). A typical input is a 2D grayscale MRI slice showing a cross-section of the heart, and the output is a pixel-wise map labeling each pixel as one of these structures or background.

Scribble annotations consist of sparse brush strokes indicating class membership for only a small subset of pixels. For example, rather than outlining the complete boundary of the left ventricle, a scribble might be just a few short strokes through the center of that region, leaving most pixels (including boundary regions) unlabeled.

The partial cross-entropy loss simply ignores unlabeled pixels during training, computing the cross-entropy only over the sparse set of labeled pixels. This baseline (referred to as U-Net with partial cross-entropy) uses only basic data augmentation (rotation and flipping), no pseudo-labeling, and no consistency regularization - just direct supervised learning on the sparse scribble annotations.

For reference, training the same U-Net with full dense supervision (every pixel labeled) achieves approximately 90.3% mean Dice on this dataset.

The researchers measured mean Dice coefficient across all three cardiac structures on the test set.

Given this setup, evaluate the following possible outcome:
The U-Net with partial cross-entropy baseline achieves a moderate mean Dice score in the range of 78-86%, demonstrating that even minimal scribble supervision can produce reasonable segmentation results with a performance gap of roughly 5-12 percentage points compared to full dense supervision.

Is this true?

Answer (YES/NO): NO